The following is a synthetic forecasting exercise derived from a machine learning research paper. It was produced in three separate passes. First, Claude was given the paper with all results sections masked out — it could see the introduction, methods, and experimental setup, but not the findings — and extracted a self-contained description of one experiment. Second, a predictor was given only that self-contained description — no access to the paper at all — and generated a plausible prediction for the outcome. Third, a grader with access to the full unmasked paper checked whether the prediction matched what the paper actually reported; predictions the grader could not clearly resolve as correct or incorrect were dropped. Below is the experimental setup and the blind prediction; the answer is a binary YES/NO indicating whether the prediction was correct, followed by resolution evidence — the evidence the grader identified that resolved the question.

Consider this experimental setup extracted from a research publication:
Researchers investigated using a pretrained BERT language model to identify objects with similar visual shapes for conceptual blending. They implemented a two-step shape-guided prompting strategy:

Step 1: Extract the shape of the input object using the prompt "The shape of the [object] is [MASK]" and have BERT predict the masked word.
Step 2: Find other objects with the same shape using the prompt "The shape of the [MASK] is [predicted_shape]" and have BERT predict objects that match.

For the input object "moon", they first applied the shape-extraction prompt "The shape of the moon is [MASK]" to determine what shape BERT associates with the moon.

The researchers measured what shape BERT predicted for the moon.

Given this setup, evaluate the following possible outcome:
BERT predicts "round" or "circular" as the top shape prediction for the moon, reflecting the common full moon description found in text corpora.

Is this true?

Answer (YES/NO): NO